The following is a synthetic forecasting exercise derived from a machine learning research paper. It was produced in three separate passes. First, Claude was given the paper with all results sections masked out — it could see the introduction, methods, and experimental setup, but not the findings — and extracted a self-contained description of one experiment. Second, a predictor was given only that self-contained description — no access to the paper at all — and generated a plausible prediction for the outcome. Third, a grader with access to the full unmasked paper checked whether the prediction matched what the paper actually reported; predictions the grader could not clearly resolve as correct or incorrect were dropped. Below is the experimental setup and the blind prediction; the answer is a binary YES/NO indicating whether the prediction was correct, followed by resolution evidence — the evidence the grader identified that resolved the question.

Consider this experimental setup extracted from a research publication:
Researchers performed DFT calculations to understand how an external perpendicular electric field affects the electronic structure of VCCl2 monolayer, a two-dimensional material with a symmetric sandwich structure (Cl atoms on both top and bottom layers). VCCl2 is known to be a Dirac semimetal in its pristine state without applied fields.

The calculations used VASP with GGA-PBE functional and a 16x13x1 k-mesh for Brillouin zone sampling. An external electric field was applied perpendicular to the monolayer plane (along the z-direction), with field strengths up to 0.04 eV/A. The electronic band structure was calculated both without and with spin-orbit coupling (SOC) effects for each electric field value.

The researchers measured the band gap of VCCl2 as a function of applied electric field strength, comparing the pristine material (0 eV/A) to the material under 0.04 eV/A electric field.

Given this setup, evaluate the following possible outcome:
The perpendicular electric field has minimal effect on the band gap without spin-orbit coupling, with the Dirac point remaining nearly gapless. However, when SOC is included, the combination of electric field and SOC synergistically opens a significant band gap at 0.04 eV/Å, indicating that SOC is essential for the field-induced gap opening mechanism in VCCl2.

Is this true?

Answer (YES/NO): NO